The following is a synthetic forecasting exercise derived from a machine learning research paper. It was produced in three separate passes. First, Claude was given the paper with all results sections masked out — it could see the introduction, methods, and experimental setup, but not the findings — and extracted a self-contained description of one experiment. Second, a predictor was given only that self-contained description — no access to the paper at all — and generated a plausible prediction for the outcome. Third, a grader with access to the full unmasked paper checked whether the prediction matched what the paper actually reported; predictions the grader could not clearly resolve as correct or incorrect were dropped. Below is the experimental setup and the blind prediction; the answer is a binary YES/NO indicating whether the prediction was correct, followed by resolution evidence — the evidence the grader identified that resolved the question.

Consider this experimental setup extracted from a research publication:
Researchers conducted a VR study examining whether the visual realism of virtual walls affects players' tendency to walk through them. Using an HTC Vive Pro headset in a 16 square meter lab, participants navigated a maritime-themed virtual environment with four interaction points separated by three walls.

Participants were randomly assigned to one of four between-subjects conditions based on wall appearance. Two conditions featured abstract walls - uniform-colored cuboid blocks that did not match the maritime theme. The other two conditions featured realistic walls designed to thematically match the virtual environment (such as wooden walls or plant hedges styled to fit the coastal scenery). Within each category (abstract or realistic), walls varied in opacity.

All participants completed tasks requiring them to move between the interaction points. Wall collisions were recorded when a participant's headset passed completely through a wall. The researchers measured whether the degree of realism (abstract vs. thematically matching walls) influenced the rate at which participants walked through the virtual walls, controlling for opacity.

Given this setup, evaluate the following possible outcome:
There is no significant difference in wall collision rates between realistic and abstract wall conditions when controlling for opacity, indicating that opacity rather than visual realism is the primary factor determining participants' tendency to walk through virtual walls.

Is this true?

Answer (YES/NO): YES